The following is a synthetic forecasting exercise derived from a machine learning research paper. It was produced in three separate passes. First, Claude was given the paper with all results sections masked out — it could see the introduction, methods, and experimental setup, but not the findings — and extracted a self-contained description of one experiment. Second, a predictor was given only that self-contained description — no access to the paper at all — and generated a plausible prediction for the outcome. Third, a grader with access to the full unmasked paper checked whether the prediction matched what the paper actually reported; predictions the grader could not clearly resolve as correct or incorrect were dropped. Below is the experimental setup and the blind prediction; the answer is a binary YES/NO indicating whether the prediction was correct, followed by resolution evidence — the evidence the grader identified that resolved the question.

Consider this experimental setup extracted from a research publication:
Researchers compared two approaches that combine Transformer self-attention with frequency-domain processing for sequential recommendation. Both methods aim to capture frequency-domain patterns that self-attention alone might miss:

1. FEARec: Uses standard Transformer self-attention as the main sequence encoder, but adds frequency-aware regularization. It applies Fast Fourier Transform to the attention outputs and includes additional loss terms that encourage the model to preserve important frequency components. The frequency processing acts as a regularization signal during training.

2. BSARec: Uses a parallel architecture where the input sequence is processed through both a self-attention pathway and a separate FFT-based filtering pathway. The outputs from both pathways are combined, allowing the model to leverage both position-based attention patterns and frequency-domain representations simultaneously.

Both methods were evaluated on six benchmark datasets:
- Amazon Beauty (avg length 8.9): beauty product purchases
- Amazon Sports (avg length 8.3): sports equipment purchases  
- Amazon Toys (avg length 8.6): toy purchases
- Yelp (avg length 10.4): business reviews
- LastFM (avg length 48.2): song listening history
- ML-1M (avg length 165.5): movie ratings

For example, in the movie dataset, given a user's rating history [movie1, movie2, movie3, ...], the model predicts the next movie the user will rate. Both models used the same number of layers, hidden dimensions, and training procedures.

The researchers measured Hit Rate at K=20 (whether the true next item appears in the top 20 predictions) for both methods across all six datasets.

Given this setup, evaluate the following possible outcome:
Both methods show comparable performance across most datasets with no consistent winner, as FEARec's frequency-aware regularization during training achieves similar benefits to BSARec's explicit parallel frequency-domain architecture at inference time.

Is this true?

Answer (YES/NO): NO